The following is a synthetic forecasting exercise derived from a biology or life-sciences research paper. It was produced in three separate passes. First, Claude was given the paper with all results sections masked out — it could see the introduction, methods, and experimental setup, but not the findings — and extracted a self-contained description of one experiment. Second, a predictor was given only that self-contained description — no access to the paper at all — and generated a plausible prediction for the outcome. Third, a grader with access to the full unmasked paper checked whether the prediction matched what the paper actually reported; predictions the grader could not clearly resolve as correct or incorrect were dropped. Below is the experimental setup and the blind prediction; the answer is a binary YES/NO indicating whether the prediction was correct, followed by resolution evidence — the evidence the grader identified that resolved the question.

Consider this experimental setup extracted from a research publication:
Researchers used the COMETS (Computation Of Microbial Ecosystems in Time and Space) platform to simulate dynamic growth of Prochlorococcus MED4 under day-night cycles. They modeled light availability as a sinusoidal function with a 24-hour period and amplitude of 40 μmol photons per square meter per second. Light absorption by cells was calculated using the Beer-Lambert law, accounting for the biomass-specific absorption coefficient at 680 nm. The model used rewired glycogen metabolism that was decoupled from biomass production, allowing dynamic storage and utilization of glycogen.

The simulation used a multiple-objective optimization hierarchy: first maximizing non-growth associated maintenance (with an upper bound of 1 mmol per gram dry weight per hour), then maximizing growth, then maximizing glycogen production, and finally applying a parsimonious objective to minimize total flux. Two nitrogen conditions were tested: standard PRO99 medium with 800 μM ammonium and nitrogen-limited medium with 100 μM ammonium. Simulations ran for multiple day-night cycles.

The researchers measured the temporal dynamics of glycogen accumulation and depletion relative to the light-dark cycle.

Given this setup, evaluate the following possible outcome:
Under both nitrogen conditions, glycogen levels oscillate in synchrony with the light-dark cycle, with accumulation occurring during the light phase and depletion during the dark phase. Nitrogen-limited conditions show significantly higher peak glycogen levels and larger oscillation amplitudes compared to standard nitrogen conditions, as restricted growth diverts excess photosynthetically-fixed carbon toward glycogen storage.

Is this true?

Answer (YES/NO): NO